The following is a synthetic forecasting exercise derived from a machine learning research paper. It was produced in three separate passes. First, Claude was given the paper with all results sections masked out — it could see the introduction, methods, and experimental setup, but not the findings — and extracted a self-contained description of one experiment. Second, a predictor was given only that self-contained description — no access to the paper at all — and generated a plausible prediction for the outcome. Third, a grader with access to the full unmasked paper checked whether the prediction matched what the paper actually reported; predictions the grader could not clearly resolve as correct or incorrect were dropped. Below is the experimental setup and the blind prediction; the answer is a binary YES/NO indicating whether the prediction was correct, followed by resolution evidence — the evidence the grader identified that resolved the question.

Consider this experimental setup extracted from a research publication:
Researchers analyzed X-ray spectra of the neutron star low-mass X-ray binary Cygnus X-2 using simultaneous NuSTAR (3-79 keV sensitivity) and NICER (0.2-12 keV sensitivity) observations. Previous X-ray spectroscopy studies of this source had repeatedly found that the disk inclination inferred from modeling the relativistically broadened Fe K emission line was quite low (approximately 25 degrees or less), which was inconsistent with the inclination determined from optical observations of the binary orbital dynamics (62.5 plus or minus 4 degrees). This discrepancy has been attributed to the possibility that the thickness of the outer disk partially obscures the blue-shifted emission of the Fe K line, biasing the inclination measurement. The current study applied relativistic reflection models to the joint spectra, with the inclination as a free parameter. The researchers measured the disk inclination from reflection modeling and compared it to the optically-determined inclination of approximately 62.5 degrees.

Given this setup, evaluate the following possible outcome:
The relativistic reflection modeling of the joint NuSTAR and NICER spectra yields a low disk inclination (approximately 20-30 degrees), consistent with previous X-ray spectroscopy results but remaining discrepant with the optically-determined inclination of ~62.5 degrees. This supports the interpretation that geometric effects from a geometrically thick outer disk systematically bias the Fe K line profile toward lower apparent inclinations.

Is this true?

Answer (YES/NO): NO